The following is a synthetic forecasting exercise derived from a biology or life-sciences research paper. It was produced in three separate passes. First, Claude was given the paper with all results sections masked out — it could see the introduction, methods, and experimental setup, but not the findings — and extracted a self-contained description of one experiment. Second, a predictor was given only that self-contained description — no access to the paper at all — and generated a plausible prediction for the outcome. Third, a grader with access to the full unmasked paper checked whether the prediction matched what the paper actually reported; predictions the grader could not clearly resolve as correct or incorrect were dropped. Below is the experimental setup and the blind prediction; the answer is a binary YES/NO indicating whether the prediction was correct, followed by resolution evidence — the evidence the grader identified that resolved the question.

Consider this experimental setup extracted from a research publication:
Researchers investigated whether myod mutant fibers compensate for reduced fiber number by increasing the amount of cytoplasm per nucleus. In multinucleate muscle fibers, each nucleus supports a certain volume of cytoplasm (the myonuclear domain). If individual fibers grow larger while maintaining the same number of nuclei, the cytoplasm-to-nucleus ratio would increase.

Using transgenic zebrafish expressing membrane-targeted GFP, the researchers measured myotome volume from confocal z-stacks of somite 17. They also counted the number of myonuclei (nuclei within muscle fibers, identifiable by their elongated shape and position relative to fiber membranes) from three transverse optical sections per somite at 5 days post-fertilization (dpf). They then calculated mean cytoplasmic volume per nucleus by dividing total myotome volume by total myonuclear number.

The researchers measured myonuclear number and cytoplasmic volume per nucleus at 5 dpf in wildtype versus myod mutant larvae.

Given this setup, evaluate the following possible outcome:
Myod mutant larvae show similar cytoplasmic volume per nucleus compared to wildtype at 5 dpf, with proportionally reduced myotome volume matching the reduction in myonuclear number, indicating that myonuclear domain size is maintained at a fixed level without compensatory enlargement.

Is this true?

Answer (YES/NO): NO